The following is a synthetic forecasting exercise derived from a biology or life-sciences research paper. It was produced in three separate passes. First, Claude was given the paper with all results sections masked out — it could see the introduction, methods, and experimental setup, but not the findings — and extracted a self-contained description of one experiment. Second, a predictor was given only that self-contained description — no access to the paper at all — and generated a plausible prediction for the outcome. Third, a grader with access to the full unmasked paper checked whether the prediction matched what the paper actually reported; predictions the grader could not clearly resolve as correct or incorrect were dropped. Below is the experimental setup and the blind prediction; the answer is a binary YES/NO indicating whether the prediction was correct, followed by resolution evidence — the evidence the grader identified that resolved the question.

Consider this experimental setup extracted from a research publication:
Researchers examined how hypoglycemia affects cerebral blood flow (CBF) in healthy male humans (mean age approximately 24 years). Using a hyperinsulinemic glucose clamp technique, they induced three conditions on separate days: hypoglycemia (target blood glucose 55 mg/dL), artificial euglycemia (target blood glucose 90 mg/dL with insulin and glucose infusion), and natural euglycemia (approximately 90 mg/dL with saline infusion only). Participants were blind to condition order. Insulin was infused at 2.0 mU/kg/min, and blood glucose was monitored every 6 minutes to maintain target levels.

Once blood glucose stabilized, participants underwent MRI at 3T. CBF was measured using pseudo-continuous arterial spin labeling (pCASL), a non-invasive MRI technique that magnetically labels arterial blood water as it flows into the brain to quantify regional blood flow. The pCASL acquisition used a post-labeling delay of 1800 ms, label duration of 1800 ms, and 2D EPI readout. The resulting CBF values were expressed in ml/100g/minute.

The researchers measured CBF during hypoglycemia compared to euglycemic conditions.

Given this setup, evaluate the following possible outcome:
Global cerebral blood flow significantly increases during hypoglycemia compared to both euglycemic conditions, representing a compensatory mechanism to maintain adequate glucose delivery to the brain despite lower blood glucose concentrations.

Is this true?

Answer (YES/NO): NO